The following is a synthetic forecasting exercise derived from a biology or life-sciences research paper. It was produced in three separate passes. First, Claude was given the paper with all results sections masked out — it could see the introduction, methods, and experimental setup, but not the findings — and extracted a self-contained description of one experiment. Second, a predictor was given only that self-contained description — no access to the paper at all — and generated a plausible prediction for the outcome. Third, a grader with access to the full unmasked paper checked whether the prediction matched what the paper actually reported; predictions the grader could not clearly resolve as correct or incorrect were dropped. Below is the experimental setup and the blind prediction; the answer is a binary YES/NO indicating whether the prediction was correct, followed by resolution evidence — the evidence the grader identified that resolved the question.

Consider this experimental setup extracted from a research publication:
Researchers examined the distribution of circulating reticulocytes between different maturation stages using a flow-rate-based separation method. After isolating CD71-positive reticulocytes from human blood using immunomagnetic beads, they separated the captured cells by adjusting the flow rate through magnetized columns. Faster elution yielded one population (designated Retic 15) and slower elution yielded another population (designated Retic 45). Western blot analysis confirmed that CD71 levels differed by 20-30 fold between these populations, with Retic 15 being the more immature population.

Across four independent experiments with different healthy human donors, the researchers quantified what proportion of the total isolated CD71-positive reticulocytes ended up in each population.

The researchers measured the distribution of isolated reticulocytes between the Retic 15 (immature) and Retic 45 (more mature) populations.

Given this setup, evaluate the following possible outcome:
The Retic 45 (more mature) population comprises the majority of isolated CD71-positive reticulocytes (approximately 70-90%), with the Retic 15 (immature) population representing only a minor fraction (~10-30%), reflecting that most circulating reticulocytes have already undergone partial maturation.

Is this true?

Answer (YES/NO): YES